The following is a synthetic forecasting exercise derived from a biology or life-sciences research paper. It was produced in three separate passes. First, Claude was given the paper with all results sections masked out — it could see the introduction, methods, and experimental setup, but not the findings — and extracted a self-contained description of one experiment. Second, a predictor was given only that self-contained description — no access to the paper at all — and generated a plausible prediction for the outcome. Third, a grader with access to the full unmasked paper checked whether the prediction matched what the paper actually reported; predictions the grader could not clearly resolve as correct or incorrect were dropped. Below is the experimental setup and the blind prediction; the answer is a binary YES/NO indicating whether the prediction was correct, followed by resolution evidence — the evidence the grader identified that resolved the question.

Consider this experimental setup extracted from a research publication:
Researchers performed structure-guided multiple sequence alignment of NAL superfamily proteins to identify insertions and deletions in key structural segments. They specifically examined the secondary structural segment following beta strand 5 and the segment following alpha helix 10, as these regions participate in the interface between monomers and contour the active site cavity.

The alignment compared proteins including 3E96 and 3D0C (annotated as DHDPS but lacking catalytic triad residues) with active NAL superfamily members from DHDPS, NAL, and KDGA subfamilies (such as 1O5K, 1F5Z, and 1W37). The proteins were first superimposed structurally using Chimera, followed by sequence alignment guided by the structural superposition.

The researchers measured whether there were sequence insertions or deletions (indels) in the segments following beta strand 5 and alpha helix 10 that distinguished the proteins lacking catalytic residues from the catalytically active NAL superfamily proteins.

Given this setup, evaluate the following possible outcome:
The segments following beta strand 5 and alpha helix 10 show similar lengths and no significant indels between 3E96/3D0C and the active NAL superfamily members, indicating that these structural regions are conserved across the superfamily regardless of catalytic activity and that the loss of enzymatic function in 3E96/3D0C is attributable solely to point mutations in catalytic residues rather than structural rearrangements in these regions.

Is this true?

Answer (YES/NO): NO